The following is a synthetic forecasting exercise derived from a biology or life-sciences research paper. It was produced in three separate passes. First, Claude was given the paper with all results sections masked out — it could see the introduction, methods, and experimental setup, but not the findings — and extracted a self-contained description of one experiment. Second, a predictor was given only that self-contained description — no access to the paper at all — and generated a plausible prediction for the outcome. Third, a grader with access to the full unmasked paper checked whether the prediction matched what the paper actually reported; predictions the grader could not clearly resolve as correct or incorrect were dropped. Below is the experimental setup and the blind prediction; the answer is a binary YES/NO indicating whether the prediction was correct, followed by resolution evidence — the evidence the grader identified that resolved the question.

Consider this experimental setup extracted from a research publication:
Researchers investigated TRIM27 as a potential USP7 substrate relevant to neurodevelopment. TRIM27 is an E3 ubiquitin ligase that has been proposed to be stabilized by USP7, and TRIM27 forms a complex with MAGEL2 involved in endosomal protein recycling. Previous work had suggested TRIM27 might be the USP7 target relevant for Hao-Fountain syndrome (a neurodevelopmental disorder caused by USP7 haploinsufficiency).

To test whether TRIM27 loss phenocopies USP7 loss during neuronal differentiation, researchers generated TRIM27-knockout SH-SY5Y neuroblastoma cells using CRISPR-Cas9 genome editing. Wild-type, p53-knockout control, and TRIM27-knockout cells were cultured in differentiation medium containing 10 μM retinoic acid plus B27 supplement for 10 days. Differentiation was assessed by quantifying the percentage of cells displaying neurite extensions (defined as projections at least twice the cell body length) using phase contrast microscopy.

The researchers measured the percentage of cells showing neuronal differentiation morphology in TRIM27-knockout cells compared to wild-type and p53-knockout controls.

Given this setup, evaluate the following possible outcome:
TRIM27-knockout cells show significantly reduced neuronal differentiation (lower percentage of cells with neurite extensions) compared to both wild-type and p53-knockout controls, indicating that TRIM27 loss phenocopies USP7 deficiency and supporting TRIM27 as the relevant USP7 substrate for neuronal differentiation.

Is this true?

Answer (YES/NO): NO